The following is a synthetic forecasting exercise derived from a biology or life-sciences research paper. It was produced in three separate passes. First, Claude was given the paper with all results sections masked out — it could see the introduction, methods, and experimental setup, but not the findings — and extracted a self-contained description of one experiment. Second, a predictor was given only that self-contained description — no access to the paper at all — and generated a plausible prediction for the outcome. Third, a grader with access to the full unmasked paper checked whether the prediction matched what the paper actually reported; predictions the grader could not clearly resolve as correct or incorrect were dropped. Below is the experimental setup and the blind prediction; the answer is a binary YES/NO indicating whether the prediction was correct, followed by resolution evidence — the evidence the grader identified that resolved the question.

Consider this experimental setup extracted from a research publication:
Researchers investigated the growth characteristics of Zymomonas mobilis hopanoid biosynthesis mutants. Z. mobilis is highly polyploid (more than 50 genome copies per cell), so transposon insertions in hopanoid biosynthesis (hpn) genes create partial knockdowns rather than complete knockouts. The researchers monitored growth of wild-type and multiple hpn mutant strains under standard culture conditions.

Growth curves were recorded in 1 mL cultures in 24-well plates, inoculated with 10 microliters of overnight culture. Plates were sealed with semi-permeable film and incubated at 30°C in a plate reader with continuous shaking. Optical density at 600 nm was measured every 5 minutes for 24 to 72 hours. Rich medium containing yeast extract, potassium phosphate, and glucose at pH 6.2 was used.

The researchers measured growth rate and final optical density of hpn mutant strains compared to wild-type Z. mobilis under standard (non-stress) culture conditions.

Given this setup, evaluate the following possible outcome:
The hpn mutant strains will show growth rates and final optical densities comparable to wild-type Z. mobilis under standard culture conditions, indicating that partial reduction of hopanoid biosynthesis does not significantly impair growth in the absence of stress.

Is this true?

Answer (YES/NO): NO